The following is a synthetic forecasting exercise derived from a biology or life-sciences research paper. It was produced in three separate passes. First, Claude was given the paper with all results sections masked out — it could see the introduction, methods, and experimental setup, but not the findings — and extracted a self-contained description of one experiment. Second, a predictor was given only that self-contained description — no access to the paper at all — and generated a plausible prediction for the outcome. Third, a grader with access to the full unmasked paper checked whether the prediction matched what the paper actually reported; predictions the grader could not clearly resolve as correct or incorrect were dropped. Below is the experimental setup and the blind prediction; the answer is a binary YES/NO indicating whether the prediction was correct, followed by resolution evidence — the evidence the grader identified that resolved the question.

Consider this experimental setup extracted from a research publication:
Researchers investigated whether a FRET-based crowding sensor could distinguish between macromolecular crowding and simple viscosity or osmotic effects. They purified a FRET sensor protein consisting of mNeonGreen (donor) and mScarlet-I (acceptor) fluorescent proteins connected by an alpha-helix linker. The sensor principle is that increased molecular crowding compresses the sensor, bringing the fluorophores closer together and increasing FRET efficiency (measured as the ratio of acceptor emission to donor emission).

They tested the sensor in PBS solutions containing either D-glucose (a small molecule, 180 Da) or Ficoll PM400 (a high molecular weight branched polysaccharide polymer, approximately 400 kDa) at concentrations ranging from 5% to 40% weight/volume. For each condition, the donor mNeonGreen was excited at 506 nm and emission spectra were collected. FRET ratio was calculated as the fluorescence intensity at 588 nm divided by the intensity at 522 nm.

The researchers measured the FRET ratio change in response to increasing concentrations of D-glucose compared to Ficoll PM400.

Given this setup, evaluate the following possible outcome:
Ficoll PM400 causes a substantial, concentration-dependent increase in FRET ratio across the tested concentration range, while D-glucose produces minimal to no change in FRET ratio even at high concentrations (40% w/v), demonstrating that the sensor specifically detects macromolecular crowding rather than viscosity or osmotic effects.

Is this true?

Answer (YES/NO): YES